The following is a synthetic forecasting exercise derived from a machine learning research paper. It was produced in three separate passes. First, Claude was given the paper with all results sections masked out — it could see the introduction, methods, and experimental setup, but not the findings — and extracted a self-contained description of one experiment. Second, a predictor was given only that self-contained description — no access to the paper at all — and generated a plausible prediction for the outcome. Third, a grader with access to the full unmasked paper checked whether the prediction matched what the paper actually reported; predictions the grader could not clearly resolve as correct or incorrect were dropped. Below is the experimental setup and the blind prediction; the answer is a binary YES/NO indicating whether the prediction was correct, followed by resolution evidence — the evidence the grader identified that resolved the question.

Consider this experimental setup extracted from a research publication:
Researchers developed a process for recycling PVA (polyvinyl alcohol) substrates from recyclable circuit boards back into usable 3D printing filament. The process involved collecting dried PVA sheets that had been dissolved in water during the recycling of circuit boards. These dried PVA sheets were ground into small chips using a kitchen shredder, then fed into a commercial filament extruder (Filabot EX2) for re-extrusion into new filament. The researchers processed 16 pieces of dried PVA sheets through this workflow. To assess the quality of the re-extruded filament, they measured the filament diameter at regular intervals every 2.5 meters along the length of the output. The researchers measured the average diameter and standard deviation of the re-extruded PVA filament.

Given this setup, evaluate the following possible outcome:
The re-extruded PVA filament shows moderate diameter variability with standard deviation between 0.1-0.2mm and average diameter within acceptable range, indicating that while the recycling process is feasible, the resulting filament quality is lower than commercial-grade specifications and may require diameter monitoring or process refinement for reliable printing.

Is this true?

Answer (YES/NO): NO